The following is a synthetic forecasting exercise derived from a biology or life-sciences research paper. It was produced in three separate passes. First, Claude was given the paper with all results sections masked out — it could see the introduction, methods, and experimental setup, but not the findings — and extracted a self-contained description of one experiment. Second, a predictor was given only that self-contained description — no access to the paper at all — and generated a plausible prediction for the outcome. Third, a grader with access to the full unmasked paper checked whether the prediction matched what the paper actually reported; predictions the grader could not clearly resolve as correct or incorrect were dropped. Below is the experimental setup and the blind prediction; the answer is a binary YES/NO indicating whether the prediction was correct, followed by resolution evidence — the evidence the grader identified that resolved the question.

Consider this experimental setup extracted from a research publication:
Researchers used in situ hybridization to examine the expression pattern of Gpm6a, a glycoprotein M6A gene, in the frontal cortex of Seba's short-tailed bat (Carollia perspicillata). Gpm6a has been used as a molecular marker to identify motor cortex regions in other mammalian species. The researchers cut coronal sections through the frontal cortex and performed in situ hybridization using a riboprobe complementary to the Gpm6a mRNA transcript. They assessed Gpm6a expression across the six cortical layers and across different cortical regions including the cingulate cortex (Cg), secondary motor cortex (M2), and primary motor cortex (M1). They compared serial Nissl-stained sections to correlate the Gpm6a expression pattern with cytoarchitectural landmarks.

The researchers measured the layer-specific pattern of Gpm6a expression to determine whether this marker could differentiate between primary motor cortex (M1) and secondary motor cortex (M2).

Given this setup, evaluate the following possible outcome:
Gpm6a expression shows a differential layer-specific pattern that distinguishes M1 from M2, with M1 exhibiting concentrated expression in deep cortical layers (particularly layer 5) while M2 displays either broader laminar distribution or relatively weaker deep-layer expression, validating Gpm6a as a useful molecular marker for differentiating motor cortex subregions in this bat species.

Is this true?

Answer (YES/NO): NO